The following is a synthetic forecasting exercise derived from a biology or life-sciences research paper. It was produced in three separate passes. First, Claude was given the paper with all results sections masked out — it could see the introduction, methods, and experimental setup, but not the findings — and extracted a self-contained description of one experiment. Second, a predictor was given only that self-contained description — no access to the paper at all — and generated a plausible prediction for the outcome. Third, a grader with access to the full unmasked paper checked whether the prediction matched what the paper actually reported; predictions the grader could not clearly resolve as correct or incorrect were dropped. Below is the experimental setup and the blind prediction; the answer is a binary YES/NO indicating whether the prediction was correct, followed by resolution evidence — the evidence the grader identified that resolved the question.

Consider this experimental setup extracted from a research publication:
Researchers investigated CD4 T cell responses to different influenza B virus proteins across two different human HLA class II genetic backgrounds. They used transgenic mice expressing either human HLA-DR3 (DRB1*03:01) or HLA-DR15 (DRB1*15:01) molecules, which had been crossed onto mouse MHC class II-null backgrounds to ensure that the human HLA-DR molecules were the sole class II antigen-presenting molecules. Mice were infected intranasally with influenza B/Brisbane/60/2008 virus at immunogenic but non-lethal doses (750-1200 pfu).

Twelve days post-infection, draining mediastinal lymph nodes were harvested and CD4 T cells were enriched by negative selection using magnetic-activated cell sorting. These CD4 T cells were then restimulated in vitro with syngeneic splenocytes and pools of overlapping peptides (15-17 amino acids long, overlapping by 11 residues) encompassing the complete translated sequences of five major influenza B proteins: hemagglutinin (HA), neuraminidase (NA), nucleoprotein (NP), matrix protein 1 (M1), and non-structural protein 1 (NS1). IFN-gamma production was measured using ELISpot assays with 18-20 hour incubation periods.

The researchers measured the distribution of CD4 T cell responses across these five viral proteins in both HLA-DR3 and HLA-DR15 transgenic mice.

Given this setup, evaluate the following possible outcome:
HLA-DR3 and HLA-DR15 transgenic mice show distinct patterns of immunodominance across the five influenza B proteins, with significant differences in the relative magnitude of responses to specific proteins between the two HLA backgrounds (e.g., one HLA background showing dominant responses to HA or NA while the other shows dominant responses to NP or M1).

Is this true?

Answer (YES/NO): YES